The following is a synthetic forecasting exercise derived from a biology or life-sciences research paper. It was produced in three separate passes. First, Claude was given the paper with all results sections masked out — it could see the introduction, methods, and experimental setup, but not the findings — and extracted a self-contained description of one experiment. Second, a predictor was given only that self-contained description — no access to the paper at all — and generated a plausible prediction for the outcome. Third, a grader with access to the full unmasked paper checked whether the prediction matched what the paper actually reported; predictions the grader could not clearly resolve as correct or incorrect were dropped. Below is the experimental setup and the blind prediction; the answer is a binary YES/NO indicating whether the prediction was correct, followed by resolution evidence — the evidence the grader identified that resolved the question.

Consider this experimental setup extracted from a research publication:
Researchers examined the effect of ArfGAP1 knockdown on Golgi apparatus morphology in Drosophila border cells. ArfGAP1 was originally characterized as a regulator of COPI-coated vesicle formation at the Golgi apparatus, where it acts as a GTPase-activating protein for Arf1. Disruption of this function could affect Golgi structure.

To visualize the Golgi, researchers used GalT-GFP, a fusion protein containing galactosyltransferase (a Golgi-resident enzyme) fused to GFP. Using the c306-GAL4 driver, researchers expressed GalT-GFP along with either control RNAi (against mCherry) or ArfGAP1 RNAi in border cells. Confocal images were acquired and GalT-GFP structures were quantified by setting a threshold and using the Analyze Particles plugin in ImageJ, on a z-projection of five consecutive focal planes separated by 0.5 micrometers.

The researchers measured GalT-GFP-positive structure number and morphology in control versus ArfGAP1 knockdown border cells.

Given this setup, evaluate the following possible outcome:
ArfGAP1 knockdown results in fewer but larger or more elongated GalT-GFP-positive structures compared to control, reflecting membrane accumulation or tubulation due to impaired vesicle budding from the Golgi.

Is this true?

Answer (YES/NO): NO